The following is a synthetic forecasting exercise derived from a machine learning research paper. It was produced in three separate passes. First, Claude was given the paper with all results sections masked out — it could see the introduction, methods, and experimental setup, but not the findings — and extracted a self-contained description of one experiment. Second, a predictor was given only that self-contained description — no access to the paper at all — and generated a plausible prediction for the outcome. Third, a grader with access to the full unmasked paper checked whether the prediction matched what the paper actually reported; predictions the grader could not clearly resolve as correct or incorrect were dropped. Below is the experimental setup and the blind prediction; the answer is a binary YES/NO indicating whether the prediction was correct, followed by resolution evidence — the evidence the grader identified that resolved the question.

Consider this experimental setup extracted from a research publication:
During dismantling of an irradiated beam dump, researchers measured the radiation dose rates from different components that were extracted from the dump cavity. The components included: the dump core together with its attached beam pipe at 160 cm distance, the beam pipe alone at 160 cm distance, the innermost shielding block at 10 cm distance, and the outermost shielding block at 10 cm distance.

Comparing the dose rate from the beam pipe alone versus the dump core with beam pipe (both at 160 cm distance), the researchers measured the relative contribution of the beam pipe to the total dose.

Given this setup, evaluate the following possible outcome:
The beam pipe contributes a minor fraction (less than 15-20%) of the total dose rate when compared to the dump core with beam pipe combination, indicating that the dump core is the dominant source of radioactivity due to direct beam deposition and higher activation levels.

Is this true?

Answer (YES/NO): YES